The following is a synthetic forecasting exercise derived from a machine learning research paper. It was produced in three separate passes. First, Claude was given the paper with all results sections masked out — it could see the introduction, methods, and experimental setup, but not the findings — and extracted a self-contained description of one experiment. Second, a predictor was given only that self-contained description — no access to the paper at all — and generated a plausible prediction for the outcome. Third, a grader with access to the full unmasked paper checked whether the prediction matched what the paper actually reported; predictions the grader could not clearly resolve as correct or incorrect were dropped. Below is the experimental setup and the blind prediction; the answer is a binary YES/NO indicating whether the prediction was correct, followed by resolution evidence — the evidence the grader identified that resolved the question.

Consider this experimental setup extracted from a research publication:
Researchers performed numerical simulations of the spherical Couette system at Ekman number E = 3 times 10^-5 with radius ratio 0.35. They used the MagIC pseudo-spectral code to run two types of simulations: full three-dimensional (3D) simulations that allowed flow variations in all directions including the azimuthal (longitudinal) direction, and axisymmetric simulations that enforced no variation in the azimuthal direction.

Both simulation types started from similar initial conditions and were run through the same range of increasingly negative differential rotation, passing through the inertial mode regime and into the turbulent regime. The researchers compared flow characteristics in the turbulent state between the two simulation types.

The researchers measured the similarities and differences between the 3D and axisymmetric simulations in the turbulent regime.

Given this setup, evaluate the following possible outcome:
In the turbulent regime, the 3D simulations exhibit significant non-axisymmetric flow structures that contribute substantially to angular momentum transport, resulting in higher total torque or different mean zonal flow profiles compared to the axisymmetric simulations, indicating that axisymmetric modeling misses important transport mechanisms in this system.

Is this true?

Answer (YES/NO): NO